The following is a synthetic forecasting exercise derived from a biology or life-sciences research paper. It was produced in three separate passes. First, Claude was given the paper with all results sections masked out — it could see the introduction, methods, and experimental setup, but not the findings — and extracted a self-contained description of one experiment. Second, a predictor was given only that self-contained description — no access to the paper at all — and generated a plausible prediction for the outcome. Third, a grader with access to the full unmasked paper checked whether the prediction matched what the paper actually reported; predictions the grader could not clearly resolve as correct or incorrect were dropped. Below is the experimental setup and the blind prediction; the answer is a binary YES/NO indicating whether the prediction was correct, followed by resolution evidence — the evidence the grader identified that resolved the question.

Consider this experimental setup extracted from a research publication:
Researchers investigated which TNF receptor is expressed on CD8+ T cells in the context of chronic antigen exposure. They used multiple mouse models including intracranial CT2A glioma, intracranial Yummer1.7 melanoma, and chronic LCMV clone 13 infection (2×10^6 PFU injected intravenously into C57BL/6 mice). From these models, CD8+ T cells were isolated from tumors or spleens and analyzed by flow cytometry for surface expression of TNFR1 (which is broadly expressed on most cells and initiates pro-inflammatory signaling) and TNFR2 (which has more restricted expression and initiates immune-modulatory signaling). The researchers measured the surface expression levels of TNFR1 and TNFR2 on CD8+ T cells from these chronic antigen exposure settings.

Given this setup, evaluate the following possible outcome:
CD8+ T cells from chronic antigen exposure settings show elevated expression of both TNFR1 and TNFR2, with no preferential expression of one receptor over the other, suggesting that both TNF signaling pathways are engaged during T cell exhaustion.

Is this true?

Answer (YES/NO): NO